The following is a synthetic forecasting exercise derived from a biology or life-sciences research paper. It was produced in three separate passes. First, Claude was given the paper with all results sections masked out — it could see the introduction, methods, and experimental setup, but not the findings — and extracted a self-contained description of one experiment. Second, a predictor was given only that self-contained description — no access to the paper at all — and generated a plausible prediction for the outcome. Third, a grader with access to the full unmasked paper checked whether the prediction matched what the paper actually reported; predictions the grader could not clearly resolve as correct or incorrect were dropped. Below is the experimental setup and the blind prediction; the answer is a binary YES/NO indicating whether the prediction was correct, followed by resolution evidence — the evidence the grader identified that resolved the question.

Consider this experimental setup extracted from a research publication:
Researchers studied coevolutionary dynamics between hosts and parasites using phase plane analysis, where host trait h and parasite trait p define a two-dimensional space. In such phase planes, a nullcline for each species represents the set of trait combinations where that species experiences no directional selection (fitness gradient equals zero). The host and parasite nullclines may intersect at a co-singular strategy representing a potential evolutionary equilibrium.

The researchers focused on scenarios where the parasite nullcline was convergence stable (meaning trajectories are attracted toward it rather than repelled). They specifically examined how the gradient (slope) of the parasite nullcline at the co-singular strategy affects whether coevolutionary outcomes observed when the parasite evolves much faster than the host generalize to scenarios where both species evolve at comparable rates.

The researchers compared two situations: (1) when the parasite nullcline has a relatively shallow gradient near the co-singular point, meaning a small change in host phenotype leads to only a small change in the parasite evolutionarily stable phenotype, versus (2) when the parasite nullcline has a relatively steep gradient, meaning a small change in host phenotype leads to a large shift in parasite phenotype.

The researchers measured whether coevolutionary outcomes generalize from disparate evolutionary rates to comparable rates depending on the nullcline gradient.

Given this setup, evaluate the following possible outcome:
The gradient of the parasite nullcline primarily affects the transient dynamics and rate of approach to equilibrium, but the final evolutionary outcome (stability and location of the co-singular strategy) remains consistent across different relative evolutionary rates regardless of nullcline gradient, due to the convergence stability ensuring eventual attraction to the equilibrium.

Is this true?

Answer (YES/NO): NO